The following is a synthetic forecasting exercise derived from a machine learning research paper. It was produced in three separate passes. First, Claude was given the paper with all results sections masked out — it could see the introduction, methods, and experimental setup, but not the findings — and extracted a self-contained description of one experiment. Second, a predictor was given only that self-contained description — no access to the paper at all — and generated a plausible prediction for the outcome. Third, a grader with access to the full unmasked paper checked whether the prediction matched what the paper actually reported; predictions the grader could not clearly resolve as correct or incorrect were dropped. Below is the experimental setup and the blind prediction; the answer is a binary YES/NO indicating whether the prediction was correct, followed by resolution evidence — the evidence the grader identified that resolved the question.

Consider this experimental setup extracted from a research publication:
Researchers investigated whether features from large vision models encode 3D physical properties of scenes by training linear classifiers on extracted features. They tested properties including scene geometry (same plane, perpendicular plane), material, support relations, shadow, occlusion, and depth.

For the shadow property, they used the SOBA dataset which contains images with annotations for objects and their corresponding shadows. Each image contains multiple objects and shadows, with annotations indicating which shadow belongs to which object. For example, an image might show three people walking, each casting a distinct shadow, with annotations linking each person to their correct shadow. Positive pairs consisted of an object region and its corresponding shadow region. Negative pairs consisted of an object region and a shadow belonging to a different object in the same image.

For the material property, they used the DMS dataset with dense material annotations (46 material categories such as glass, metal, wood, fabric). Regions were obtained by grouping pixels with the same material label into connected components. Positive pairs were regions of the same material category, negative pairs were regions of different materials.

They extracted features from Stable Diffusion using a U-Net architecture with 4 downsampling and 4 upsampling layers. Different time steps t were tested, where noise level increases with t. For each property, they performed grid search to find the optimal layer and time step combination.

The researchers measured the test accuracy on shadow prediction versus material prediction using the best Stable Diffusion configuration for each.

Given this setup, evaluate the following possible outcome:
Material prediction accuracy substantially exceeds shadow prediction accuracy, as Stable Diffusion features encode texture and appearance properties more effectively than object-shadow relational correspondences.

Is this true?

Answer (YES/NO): NO